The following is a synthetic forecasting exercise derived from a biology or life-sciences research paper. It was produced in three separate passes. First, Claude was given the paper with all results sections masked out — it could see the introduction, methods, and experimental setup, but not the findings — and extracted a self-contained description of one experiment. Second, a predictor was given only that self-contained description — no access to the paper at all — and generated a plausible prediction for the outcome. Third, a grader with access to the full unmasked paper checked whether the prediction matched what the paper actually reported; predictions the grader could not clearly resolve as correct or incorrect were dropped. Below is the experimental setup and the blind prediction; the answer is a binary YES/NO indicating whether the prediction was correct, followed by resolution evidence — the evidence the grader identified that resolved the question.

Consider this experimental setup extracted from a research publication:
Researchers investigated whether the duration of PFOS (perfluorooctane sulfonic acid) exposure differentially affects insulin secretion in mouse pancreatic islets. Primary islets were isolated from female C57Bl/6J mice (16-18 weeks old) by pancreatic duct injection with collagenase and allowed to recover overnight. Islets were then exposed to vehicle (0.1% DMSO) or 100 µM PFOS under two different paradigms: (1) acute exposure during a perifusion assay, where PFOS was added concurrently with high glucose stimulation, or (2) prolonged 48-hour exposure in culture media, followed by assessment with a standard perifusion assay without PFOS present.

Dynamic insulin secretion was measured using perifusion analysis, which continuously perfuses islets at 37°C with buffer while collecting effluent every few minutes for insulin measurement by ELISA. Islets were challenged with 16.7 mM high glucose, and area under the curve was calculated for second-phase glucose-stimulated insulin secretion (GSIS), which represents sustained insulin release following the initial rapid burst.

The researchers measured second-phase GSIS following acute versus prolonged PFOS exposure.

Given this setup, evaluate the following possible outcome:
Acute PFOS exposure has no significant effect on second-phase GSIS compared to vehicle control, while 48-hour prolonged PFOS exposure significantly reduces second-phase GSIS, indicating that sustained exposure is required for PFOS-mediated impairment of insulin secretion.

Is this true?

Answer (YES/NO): NO